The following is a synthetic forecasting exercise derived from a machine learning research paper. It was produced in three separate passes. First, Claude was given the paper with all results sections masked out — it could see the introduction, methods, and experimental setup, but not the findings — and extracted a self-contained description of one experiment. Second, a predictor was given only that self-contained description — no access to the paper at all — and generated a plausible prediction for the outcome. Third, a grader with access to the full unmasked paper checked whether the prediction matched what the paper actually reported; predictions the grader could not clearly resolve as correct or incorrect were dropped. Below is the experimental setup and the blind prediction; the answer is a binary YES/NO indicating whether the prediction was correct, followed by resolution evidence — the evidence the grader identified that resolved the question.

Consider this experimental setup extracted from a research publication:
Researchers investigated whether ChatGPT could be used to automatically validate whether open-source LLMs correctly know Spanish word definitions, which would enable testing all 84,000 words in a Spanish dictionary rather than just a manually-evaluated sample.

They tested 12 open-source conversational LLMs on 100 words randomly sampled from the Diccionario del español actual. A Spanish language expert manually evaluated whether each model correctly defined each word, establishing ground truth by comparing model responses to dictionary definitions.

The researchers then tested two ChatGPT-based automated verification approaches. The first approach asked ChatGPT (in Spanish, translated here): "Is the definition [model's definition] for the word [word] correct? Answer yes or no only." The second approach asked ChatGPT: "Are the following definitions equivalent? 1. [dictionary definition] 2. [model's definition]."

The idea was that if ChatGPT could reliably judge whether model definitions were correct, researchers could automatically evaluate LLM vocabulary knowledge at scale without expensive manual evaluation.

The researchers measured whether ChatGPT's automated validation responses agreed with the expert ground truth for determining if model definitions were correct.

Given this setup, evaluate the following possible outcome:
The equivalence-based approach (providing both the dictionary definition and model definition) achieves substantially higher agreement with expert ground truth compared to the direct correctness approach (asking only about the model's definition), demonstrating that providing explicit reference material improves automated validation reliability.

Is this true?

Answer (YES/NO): YES